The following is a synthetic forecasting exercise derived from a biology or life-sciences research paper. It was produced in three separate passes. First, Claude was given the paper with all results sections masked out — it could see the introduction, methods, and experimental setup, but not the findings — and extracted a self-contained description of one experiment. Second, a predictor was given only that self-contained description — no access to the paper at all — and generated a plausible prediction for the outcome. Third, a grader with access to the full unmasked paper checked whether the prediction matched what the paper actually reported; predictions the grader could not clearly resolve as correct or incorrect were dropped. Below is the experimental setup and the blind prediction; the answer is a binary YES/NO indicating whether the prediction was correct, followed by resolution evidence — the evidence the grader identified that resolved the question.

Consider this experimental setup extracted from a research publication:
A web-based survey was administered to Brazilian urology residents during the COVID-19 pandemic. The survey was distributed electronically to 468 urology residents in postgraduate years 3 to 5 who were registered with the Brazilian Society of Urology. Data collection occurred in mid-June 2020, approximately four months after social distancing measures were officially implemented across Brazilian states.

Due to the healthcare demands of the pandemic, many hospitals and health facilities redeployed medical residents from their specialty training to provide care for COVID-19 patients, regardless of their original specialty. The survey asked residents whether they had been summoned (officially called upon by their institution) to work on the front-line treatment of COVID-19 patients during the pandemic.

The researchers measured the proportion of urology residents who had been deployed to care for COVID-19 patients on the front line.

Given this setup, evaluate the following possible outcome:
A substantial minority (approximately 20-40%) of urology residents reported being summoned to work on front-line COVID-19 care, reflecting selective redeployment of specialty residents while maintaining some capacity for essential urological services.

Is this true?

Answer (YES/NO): NO